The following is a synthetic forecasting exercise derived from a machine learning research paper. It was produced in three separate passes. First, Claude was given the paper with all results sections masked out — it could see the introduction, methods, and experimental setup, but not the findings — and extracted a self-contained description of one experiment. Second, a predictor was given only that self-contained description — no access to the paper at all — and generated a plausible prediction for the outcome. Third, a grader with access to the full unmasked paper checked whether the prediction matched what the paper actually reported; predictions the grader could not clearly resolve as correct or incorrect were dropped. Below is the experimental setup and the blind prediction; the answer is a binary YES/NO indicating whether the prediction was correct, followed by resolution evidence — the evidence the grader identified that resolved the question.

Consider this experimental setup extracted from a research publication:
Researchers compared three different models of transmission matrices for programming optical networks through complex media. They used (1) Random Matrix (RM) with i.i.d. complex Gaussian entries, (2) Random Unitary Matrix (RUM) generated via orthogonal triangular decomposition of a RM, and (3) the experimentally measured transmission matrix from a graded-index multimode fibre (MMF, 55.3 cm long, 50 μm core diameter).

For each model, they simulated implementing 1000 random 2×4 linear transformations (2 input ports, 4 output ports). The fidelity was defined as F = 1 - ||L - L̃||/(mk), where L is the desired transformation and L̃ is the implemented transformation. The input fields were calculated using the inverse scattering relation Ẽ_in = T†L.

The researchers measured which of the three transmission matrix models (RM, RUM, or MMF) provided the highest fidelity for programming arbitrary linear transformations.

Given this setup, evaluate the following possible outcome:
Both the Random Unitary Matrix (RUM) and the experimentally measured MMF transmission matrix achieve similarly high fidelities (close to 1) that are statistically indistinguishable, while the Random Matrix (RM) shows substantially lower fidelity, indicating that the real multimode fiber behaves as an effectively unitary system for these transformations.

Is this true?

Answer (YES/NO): NO